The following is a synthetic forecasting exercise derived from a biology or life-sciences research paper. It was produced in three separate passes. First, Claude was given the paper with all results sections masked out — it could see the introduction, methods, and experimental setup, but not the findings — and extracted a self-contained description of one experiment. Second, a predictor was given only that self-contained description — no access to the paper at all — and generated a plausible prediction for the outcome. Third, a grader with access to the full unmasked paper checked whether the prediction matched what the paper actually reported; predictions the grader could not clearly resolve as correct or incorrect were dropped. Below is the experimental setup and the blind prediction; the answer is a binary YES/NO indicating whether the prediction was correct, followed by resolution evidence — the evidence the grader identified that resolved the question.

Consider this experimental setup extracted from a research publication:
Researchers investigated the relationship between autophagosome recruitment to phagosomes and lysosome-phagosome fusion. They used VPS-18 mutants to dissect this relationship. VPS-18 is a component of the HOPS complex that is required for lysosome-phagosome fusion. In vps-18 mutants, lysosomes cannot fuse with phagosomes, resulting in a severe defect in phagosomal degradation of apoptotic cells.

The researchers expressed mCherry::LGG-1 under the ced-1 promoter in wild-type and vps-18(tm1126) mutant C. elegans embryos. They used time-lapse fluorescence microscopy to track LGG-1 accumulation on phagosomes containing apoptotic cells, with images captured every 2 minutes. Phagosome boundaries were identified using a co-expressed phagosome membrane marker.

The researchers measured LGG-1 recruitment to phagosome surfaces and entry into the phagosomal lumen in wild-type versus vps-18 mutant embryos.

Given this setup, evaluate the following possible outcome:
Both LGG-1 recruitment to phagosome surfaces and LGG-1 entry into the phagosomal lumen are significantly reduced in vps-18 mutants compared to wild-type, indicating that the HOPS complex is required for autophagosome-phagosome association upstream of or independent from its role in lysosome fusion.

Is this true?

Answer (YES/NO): NO